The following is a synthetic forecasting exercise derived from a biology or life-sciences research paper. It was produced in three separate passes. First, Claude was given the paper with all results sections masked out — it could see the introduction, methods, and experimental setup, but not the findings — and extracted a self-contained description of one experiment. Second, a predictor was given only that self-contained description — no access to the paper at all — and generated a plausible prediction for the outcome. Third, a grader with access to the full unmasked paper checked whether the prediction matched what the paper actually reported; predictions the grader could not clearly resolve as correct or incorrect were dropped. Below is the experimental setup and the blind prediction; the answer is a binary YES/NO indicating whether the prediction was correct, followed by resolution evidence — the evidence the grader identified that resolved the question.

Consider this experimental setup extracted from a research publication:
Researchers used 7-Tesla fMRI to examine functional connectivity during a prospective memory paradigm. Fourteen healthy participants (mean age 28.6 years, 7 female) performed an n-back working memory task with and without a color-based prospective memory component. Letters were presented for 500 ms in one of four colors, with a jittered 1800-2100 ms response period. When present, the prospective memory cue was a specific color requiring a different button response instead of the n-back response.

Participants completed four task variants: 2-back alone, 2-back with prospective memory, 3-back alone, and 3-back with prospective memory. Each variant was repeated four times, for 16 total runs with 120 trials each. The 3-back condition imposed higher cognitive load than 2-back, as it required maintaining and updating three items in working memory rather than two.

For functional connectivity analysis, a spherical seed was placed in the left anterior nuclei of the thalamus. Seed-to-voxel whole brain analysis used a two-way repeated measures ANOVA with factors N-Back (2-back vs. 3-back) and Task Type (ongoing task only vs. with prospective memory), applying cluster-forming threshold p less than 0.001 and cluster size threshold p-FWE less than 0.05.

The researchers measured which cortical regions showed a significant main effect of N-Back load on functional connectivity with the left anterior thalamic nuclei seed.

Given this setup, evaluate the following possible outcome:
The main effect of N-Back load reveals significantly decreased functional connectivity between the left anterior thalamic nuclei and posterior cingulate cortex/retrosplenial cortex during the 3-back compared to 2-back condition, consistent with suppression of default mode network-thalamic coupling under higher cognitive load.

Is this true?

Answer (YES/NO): NO